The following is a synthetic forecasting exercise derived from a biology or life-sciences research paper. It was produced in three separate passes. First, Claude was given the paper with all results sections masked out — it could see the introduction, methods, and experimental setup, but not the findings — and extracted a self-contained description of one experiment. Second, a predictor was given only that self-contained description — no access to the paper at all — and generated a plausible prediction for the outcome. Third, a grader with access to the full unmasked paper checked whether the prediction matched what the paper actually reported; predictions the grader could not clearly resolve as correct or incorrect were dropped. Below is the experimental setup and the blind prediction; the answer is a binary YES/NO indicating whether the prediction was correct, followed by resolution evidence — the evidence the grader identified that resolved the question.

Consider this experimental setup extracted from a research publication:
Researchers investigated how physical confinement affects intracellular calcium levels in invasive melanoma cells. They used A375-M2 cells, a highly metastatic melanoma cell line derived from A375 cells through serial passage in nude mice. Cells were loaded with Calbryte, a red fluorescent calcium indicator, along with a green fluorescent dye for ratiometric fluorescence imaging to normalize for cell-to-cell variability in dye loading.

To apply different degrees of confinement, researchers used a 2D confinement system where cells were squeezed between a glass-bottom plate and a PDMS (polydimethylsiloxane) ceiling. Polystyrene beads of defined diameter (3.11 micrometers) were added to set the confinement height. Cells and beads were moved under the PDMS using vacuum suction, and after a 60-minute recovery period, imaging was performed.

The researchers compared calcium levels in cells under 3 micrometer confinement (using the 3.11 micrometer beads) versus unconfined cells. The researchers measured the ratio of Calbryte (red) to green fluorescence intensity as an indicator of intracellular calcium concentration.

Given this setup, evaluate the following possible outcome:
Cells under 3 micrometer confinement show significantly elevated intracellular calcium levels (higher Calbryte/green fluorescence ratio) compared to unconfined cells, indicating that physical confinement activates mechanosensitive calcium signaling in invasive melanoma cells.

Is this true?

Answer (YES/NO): YES